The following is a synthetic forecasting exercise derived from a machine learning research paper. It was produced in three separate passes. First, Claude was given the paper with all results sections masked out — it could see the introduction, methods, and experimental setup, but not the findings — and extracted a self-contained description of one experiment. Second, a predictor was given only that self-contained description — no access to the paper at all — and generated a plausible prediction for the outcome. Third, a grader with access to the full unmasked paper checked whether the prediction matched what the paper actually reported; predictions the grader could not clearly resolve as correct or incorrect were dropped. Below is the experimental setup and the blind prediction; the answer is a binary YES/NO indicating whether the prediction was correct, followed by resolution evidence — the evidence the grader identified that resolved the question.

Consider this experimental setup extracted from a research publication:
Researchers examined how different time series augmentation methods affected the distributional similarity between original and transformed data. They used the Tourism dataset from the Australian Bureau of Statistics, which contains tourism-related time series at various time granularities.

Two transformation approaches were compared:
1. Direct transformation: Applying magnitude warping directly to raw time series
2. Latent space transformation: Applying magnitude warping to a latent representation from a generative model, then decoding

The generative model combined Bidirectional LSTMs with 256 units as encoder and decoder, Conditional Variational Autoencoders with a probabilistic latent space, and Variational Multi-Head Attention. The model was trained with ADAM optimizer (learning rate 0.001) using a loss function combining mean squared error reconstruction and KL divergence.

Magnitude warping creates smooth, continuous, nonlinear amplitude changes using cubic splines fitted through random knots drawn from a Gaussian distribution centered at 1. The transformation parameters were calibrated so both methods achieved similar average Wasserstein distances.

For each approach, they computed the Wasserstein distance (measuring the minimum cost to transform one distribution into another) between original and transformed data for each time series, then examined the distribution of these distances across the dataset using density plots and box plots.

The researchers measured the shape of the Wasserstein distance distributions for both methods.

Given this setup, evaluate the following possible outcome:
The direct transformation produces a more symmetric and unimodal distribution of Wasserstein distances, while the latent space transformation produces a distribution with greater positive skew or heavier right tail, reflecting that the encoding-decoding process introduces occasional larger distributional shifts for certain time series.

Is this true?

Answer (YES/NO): NO